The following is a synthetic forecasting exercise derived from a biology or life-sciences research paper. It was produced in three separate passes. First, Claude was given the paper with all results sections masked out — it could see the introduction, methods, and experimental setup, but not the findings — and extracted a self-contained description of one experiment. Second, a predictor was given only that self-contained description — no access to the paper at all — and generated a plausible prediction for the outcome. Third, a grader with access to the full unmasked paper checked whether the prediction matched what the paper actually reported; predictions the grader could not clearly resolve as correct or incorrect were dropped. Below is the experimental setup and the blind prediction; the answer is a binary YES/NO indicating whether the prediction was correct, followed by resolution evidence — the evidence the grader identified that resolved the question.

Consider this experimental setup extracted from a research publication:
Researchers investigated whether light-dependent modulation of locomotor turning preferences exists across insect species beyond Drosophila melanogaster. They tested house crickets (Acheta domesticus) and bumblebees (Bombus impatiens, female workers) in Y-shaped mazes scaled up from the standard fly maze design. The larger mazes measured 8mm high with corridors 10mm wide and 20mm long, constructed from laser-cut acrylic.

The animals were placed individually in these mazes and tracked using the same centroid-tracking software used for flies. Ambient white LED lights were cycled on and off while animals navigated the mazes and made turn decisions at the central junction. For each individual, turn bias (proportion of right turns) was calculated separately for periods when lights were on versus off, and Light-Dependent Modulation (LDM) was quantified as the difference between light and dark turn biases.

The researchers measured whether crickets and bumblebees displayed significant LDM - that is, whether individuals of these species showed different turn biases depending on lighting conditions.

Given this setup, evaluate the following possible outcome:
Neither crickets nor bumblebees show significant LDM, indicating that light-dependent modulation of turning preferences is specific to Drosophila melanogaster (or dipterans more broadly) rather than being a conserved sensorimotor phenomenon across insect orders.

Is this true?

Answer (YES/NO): NO